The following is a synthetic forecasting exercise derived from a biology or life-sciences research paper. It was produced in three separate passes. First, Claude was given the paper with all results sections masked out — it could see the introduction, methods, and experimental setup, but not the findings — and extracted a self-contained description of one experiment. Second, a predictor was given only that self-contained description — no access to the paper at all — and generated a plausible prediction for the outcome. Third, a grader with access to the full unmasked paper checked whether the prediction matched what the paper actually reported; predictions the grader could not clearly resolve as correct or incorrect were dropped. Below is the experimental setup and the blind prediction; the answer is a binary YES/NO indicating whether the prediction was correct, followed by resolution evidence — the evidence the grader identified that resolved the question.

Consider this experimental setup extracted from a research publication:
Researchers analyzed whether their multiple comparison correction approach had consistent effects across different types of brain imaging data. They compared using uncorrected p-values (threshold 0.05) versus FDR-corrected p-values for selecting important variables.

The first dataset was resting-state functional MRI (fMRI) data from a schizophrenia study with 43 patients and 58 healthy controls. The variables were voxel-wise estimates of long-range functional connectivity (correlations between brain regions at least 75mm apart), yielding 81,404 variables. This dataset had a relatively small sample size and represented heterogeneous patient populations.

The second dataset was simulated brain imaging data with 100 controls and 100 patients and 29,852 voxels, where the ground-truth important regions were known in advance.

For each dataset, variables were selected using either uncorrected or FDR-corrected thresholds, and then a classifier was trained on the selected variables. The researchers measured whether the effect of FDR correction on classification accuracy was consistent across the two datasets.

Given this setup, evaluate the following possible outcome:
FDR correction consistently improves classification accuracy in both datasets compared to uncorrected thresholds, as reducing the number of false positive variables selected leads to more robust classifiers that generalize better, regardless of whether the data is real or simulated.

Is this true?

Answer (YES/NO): NO